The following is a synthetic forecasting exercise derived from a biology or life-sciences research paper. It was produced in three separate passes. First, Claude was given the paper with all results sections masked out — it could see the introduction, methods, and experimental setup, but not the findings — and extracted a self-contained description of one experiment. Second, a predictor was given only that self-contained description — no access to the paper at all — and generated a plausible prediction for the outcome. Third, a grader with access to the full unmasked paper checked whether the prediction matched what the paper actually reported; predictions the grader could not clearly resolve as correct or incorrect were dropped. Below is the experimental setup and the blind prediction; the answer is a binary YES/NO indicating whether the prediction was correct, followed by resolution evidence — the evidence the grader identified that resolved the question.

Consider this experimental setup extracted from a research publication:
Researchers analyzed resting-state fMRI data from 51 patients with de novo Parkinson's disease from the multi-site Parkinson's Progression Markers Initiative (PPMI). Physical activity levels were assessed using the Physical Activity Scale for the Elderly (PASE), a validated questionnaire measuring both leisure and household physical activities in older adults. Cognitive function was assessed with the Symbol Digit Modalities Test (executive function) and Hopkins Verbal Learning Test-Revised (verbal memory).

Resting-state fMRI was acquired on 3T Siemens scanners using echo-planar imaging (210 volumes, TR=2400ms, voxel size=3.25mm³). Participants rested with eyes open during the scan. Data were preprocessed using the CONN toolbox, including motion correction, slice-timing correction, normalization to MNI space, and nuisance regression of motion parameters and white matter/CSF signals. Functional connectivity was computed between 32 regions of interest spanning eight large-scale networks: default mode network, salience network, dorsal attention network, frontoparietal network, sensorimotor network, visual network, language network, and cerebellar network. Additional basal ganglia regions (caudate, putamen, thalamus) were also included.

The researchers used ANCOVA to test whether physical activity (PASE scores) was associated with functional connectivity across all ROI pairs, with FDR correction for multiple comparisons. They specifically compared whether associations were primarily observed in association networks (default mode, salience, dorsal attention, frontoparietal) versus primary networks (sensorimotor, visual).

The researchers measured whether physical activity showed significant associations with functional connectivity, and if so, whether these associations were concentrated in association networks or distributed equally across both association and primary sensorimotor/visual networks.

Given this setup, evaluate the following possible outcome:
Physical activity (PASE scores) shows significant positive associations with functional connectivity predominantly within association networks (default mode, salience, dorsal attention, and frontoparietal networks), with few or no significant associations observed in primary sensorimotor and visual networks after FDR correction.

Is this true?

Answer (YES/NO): NO